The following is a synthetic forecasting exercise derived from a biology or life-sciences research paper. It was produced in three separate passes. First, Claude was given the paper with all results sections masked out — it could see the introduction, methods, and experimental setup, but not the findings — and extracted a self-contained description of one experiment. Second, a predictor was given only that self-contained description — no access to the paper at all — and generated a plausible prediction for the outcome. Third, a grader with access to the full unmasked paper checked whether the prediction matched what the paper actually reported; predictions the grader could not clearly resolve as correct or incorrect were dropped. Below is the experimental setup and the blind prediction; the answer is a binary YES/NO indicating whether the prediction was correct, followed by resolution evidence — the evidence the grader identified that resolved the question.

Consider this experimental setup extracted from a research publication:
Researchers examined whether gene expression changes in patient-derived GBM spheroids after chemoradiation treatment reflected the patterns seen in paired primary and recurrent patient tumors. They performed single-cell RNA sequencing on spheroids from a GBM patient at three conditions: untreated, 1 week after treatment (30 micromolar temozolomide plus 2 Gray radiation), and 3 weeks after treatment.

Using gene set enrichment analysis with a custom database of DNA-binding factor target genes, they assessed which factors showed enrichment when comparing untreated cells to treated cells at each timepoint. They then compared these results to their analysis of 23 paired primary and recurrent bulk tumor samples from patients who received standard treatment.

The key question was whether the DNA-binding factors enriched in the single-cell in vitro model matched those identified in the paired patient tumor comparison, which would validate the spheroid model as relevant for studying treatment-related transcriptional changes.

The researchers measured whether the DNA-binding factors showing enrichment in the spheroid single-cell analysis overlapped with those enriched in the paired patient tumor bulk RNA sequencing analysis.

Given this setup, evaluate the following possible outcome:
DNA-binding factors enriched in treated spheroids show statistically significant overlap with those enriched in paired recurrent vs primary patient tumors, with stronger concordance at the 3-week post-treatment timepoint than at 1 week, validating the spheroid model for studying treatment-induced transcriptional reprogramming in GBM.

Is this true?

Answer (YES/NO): YES